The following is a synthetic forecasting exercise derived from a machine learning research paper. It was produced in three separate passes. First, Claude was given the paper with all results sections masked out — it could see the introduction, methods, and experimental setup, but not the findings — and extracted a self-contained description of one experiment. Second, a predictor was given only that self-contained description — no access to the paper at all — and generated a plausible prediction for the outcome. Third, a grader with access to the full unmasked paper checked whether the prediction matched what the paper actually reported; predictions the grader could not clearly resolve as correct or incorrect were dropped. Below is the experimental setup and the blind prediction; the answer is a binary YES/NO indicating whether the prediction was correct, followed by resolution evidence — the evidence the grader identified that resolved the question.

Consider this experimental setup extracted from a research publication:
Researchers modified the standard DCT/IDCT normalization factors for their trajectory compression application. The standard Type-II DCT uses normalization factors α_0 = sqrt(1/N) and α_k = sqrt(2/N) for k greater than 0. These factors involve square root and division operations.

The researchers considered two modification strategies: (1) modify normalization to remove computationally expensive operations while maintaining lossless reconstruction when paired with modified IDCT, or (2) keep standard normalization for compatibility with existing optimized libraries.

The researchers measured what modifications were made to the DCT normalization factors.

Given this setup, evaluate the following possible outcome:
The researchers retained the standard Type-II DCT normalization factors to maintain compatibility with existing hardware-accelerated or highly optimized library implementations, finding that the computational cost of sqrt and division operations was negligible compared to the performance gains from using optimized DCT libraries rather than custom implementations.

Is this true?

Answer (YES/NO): NO